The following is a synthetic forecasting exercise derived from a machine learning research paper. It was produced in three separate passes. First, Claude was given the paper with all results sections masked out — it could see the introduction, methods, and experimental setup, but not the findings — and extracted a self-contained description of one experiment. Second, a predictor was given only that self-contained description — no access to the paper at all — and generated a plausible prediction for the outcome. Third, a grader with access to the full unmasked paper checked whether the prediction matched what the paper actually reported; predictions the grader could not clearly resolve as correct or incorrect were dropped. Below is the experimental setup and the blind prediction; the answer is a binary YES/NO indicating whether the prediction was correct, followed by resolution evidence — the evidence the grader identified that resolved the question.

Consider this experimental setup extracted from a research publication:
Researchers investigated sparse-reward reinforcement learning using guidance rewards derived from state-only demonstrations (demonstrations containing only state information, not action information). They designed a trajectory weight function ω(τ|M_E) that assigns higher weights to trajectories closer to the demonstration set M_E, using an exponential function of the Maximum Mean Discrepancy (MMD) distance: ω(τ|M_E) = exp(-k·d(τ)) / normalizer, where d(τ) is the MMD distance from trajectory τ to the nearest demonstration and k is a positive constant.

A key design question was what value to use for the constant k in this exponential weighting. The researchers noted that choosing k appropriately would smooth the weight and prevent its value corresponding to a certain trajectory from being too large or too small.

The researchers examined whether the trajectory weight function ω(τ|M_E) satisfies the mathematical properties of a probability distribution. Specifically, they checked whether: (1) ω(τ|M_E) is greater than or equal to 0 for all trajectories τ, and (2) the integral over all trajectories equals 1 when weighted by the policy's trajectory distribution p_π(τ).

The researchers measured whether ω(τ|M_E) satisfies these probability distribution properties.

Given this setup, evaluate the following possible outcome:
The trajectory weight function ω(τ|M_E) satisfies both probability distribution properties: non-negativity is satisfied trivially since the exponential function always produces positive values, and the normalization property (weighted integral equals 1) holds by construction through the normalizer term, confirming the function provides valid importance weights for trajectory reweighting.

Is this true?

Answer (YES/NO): YES